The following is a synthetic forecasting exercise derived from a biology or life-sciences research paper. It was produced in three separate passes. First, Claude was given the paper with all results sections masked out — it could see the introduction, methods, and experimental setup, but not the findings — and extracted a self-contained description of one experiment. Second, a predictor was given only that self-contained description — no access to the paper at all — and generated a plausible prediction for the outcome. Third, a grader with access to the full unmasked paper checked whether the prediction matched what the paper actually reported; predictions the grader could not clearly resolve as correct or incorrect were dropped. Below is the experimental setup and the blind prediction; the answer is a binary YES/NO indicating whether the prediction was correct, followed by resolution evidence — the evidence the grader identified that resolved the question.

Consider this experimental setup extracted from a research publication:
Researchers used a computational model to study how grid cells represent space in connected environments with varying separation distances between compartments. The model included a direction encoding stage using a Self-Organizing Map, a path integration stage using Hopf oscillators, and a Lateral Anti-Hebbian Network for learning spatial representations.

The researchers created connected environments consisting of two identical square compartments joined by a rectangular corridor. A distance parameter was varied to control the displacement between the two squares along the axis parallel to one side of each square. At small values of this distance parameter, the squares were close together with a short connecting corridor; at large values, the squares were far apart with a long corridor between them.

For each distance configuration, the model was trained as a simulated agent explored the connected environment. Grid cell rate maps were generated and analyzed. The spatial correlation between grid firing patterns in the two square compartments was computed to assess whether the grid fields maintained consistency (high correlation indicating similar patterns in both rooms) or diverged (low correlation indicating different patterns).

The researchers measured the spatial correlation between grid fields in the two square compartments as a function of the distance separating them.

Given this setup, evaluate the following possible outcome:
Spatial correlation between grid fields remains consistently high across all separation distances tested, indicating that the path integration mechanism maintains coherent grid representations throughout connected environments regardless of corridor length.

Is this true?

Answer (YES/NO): NO